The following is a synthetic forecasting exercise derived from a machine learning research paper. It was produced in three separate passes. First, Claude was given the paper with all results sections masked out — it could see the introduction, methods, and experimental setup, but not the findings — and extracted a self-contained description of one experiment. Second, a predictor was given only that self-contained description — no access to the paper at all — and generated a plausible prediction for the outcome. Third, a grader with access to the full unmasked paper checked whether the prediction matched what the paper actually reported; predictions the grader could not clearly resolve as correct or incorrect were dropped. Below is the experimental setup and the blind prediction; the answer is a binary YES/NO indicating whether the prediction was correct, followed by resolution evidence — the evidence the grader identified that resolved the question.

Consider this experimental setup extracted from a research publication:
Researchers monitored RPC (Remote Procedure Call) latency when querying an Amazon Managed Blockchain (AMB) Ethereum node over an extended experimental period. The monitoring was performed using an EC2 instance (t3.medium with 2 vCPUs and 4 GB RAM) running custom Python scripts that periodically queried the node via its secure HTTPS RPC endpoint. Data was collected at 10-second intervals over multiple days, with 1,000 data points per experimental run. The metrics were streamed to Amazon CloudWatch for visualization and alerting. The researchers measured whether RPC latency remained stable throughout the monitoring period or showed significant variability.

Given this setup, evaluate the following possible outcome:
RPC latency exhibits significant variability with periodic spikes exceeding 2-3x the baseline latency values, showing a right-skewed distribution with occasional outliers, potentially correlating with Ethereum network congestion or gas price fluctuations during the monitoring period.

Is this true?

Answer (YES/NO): NO